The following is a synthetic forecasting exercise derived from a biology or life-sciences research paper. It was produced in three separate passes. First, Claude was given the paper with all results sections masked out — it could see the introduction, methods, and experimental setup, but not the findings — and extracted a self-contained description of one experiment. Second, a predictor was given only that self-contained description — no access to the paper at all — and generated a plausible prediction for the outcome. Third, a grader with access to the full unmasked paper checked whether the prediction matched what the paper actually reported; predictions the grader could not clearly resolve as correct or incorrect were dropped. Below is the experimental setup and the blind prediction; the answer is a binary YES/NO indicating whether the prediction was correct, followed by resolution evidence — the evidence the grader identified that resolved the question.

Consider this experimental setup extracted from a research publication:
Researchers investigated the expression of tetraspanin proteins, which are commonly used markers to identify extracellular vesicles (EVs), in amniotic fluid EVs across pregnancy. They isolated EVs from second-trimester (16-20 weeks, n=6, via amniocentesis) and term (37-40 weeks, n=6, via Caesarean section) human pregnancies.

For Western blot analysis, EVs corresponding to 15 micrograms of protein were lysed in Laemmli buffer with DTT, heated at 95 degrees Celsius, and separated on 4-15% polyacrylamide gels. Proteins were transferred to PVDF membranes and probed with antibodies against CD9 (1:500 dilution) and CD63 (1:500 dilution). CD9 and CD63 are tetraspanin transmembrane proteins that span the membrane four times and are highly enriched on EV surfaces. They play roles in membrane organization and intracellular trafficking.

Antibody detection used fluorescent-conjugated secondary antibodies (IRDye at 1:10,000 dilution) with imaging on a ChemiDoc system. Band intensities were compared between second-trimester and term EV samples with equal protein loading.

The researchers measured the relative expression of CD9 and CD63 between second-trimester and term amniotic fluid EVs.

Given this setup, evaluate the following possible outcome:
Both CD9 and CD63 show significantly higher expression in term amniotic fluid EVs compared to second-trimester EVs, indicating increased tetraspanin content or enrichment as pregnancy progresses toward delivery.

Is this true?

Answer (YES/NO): NO